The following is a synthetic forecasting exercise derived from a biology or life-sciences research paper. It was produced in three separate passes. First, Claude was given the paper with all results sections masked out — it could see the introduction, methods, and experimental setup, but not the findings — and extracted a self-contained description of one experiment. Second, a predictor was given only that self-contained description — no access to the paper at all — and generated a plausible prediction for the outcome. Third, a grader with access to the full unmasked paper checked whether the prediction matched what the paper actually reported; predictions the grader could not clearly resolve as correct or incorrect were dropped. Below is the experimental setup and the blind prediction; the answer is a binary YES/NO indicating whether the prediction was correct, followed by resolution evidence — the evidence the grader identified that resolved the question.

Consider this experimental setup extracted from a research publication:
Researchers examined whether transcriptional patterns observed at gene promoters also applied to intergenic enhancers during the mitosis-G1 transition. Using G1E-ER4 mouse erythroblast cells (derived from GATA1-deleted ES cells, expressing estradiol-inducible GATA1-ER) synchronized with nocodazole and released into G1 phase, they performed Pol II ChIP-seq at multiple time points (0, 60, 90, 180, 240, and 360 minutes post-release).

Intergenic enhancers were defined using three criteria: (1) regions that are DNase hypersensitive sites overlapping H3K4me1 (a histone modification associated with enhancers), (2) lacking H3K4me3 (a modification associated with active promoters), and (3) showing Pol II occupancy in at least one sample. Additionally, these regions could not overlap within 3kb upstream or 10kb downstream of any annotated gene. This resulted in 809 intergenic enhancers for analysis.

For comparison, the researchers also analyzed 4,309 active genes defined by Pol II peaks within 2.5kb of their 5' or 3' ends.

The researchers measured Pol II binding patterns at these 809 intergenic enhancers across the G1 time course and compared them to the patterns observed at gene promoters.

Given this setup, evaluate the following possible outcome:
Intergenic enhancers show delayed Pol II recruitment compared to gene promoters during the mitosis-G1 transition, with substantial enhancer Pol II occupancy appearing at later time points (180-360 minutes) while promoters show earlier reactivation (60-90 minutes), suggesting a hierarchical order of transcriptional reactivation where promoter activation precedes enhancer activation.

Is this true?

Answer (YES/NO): NO